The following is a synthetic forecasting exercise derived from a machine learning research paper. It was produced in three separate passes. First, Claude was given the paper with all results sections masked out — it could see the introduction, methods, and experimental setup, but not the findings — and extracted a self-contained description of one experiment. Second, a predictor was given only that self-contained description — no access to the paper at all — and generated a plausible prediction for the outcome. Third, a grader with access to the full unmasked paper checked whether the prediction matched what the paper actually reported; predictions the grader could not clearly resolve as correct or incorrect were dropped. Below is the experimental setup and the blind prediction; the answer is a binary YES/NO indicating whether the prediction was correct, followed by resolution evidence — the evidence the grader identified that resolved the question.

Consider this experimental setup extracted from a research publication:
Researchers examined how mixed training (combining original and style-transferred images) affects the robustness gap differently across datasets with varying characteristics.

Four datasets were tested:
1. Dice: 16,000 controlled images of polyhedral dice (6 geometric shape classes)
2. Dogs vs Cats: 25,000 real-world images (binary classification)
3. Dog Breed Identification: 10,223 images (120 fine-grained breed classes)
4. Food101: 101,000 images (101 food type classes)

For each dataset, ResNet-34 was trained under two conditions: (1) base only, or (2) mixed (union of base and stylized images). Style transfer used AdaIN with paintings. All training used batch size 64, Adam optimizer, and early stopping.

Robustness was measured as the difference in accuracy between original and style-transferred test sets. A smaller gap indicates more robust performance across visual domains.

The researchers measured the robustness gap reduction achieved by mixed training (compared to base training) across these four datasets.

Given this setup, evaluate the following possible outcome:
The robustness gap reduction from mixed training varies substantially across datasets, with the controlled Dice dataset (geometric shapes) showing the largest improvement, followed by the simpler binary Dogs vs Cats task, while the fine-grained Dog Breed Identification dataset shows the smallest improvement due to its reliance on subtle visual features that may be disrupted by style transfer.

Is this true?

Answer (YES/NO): NO